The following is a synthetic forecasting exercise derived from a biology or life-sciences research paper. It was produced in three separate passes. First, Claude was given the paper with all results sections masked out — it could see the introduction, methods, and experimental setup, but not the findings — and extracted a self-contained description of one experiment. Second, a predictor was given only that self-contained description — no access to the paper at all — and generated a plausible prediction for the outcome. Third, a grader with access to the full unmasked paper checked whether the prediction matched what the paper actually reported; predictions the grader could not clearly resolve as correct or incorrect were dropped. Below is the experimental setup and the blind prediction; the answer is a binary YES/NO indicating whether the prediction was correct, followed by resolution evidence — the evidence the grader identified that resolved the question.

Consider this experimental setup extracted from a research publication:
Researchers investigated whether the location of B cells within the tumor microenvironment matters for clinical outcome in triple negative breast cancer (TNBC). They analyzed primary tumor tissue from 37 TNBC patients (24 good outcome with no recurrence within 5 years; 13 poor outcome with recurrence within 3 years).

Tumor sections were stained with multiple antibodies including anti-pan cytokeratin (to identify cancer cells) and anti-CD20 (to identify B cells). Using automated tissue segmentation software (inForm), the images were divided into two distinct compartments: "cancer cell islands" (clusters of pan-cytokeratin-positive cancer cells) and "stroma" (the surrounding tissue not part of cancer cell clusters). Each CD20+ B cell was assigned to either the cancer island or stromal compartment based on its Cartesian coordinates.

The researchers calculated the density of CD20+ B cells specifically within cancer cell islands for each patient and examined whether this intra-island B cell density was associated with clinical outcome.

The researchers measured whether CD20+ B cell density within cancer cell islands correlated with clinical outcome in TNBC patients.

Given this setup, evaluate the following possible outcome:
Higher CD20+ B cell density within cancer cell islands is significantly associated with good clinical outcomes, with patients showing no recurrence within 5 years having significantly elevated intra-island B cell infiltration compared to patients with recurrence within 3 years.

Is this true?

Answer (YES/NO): YES